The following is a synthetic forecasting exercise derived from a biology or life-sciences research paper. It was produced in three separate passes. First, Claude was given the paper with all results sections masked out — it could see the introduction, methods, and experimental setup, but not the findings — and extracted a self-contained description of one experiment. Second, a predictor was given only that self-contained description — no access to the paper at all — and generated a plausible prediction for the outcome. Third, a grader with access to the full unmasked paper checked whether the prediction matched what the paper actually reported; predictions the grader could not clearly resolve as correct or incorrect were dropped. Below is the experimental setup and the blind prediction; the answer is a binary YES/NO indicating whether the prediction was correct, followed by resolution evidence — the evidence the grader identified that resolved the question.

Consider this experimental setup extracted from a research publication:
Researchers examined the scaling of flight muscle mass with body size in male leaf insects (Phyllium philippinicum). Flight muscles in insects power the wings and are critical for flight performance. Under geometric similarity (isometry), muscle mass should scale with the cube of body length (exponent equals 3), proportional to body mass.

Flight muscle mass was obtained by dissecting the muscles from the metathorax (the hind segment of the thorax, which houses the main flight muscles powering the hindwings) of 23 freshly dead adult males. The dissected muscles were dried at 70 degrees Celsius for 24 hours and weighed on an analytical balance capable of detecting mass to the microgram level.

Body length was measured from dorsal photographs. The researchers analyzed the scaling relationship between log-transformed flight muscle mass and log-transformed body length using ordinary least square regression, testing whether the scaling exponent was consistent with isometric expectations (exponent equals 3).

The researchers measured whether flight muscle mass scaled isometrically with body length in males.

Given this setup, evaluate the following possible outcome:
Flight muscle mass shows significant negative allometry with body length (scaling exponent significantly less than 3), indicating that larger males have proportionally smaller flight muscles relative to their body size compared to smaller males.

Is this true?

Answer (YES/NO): NO